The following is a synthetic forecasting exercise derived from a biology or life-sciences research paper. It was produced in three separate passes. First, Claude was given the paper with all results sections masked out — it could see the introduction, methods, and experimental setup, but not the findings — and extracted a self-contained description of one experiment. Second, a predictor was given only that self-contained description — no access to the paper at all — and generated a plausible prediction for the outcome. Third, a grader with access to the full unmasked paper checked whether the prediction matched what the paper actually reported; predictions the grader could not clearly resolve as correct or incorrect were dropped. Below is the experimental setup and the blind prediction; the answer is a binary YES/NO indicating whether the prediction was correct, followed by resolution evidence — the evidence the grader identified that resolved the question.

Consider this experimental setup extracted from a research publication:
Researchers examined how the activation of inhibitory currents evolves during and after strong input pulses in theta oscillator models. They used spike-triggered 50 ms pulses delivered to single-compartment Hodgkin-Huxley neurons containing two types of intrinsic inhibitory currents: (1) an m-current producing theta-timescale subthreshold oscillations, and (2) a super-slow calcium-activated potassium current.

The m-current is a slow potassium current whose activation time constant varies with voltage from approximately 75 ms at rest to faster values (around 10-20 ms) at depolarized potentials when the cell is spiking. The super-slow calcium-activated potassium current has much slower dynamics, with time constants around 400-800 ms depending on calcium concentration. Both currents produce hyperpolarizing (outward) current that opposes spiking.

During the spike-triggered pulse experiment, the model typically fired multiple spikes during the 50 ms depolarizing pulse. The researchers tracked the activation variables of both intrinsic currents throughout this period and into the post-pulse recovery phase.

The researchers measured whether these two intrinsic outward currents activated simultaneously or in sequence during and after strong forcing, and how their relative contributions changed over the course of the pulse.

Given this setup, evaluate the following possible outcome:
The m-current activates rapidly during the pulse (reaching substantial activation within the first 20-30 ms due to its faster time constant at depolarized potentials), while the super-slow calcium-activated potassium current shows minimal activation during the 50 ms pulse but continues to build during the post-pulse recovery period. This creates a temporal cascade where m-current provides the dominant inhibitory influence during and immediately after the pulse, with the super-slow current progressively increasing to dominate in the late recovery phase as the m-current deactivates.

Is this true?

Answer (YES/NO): NO